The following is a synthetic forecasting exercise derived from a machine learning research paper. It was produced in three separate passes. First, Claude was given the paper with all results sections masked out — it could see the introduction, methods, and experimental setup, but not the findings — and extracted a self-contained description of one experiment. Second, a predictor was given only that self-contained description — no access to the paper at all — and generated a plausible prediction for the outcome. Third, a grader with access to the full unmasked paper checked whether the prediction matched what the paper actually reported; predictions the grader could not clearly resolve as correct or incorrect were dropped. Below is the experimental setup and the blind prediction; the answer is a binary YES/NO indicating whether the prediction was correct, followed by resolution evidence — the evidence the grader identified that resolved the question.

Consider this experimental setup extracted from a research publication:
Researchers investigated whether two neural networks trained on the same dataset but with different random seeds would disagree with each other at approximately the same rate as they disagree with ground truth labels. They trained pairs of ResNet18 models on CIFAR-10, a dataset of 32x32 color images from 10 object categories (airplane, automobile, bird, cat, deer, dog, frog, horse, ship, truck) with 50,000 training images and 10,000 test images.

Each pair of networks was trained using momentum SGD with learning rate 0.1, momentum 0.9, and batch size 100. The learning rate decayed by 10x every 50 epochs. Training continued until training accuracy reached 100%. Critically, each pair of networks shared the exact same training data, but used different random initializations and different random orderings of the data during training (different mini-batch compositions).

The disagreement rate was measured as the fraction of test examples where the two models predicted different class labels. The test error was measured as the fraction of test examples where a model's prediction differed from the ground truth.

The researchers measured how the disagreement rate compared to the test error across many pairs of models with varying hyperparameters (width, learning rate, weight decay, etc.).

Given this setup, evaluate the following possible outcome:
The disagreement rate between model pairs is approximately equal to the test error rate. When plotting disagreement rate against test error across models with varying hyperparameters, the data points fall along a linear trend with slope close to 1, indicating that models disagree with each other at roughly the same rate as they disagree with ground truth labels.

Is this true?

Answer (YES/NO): YES